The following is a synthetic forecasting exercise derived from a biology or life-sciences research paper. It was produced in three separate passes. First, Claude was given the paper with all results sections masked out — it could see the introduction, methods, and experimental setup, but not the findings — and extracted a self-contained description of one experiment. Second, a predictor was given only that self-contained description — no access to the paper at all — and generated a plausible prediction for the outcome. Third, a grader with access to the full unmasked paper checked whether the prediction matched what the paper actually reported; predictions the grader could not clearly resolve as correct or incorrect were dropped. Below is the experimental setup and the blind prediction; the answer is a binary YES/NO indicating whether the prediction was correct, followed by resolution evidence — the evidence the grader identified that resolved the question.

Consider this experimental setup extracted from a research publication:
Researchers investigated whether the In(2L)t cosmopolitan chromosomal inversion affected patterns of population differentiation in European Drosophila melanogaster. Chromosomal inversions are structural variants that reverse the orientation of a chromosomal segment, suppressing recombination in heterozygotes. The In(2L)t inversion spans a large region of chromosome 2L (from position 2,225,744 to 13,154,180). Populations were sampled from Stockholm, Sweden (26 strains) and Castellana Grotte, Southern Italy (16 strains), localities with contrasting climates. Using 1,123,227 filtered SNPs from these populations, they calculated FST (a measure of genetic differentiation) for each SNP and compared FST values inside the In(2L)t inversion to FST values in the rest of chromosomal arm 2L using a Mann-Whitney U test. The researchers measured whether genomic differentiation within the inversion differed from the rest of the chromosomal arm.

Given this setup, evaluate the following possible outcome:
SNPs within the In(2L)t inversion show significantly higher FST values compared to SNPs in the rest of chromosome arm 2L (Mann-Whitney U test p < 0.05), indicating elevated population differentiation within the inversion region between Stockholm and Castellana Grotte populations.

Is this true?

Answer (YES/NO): YES